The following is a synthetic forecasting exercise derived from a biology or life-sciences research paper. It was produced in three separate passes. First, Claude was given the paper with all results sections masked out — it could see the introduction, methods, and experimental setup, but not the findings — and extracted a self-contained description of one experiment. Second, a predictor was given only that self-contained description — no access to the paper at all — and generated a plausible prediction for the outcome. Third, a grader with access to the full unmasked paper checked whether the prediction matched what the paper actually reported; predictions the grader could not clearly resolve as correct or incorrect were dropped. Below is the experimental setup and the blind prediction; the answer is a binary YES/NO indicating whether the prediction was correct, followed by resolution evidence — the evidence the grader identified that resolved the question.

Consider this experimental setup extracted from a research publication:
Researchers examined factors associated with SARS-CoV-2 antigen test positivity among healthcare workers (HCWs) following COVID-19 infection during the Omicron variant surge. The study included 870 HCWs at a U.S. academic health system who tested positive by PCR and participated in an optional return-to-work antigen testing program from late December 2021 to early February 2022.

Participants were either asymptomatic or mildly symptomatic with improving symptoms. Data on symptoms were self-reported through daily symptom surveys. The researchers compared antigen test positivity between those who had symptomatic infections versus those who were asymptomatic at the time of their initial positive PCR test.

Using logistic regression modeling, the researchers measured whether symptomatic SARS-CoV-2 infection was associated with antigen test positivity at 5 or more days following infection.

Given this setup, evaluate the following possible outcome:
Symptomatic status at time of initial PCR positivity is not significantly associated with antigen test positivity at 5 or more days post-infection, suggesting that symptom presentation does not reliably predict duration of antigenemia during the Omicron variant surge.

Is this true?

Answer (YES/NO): YES